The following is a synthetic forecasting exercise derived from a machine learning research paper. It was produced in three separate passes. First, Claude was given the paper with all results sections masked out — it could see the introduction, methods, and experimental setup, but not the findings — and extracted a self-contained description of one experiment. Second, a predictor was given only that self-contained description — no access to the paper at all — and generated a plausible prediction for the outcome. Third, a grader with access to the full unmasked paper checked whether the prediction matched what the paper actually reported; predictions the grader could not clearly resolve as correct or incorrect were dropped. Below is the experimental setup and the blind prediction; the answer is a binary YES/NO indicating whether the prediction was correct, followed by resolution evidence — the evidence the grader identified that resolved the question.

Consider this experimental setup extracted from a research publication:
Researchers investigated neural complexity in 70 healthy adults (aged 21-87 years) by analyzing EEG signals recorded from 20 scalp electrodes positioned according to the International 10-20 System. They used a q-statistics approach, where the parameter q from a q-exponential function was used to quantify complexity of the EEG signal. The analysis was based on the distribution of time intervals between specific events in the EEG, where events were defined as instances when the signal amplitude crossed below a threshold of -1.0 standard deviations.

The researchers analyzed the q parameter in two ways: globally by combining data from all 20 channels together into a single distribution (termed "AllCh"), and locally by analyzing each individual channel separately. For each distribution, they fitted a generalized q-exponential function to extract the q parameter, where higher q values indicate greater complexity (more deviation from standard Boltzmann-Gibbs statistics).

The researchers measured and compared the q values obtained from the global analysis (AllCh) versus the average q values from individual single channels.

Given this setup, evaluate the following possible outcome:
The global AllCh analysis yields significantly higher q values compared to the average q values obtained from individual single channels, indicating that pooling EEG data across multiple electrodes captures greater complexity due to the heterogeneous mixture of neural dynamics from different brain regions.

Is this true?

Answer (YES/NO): YES